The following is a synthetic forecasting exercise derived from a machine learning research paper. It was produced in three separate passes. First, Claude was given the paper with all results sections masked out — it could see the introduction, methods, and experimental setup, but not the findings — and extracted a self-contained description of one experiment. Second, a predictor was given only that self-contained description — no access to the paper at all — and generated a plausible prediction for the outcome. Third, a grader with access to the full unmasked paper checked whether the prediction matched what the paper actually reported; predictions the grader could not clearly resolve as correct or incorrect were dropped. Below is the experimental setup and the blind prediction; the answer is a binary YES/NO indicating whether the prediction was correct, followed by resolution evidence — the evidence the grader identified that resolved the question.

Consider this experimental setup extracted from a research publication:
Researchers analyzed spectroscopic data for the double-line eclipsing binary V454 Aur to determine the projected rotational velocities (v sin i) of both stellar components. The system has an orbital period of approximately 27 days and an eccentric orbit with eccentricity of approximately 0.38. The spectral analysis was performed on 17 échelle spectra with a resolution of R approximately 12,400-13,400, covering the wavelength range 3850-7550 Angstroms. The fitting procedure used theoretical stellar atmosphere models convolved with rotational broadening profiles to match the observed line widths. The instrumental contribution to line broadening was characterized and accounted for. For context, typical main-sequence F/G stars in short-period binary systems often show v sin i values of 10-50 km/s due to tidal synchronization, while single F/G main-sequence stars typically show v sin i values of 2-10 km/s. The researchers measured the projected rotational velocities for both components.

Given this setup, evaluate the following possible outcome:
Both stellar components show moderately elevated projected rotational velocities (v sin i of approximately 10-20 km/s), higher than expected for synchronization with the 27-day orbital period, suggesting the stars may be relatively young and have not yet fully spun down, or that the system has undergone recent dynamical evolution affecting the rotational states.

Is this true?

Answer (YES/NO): NO